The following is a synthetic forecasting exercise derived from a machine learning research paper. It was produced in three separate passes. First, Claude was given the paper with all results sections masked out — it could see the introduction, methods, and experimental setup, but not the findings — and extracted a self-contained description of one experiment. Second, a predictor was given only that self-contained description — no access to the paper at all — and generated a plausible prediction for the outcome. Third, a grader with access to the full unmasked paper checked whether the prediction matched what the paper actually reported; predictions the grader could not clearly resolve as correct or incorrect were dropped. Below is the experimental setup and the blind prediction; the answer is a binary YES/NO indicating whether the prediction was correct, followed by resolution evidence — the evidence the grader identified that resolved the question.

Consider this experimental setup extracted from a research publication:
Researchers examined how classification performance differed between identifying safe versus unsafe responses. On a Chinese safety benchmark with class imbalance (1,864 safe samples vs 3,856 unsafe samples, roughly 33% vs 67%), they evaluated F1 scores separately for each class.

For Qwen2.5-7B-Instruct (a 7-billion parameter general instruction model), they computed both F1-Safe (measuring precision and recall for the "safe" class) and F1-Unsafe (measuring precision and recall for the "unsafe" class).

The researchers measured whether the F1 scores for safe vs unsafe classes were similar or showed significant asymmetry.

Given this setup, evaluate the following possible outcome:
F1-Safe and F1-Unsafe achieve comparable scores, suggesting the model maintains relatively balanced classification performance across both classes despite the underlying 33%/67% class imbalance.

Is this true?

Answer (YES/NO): YES